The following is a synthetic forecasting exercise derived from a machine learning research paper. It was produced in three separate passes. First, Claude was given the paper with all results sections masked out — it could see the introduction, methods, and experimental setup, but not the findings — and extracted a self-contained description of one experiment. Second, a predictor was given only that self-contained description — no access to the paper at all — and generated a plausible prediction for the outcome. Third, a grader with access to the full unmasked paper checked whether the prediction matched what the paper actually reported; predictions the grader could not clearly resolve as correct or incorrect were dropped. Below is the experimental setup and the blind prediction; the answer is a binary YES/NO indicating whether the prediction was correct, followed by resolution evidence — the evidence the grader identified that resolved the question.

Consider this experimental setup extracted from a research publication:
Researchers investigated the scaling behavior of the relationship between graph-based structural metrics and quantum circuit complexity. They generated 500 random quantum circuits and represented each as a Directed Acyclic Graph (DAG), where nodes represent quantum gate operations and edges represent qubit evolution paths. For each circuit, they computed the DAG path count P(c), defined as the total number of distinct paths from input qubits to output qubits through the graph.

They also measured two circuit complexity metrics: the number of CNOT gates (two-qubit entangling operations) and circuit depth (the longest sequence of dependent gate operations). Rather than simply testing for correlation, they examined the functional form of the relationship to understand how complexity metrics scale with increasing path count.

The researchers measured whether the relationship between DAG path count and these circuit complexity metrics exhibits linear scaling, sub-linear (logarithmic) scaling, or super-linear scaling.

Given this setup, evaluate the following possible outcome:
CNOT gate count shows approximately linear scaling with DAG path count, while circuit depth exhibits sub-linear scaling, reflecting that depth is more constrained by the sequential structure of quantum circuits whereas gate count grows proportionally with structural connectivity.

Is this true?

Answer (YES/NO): NO